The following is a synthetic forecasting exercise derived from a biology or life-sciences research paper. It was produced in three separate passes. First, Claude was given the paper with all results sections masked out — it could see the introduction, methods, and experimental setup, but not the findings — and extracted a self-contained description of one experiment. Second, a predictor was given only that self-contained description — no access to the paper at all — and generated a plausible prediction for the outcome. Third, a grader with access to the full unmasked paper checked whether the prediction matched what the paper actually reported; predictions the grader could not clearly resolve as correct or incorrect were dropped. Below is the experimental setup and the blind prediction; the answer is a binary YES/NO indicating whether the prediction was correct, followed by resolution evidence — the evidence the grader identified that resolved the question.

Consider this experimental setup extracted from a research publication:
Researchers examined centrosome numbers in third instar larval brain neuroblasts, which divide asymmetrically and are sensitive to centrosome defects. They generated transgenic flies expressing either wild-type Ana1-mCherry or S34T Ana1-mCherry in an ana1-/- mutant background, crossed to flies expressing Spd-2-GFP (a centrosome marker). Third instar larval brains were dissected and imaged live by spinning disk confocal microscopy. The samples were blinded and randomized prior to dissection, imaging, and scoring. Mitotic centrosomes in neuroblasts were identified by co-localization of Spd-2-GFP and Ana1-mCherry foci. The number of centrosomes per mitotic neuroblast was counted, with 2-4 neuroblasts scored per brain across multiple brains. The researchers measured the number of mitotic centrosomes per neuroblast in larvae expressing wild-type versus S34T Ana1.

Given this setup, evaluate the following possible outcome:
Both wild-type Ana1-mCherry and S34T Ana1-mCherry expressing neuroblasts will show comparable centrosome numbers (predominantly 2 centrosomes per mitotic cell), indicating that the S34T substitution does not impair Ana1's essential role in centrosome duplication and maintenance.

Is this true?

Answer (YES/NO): YES